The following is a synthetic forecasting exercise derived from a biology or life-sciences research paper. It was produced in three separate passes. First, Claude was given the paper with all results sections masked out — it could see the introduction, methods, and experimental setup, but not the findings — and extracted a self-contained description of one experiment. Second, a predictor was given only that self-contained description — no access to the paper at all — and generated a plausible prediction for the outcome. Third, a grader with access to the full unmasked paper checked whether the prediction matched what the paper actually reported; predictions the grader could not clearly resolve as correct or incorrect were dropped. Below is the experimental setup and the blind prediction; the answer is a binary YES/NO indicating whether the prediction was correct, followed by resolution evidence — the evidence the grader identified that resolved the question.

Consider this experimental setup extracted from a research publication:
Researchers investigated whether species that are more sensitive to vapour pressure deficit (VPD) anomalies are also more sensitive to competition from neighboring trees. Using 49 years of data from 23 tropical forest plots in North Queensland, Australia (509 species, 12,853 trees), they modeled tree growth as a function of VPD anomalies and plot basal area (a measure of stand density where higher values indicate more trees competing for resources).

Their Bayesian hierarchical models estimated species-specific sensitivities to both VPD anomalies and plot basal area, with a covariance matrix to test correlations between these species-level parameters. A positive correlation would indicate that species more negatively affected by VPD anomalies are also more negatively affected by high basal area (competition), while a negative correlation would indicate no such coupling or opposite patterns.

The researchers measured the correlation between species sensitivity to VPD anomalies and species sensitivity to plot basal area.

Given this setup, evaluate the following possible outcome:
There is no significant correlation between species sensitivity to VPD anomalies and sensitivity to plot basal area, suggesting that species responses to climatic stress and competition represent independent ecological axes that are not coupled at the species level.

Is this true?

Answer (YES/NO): NO